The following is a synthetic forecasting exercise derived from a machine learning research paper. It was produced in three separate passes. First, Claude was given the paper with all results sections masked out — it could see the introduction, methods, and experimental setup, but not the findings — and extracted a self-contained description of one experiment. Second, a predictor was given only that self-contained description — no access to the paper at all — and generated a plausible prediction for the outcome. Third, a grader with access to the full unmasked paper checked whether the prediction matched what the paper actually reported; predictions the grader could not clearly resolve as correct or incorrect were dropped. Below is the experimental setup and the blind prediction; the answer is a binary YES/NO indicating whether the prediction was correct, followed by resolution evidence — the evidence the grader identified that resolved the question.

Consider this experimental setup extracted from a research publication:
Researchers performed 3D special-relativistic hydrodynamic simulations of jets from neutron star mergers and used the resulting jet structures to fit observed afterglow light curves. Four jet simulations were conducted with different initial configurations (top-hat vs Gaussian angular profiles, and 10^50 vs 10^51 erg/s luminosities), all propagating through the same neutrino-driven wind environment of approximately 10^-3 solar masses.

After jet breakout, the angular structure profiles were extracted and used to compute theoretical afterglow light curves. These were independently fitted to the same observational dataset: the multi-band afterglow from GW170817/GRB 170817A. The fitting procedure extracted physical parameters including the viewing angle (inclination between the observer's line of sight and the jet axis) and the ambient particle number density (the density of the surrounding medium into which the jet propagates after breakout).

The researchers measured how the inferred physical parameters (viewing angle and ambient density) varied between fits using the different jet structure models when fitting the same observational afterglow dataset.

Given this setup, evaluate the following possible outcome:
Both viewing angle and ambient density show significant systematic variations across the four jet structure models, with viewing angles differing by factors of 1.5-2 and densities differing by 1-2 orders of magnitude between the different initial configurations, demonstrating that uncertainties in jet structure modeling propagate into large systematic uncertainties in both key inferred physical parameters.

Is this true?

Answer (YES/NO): NO